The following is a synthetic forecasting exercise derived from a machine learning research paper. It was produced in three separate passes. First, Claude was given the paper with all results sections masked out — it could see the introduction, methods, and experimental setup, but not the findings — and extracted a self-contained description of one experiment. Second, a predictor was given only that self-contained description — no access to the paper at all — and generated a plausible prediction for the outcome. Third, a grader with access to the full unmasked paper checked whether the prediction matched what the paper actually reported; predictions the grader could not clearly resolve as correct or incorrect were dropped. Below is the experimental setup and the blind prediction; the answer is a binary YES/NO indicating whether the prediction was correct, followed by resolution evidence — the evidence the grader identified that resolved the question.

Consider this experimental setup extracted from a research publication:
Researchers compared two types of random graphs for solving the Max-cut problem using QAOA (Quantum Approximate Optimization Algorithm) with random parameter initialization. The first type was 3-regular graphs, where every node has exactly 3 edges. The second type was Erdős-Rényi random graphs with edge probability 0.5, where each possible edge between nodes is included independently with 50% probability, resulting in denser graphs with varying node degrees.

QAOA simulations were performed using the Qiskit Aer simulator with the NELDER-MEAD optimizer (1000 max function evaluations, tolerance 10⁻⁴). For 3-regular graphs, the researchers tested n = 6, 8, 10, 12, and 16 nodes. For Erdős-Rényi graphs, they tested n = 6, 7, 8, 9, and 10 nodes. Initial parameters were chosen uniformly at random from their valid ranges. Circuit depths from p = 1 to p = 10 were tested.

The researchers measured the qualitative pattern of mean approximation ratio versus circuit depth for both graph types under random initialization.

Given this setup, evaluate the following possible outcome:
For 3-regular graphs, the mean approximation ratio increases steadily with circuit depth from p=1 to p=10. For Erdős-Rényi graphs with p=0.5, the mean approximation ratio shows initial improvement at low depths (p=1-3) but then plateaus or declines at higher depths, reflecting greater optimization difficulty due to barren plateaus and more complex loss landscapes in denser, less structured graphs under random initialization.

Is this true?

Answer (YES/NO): NO